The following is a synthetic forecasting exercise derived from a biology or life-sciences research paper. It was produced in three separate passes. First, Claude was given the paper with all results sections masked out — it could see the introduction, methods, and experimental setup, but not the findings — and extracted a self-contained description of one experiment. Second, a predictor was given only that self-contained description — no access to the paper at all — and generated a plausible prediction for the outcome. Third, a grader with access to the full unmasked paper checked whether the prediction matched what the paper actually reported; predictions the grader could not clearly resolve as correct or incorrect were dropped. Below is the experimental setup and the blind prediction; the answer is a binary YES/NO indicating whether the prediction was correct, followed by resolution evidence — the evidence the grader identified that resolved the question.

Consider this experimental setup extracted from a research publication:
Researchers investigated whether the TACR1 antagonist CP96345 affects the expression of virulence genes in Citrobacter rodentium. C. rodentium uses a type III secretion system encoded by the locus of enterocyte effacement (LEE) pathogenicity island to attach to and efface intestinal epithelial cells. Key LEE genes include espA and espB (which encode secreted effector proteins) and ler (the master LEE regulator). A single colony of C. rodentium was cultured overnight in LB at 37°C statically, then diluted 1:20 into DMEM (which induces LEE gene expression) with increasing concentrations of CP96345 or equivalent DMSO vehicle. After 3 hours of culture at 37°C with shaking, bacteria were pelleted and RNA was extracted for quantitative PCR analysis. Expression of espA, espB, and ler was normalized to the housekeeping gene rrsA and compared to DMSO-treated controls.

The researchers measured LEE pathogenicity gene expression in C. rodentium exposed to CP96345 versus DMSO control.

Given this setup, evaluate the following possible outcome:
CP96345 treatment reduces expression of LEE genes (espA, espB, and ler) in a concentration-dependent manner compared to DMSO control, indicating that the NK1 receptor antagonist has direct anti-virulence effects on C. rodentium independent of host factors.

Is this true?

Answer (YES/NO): NO